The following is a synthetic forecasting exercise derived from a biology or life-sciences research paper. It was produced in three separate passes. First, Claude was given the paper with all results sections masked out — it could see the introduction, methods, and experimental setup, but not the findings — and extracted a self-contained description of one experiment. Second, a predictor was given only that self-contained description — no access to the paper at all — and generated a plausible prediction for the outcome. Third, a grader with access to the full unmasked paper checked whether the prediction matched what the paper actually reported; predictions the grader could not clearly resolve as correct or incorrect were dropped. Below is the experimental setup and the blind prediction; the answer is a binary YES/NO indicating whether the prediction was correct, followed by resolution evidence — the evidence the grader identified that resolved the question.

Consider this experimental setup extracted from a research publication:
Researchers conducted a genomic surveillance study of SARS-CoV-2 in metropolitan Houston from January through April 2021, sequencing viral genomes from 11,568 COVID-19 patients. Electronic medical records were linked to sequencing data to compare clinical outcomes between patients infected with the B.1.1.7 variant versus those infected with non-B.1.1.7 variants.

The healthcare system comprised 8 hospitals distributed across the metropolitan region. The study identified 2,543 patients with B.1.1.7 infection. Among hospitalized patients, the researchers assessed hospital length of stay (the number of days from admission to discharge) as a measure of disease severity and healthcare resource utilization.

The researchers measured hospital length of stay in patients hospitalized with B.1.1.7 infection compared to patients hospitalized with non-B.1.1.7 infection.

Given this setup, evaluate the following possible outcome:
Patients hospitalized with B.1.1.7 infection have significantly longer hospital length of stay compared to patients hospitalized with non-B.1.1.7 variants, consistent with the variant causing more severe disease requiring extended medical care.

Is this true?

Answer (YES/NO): NO